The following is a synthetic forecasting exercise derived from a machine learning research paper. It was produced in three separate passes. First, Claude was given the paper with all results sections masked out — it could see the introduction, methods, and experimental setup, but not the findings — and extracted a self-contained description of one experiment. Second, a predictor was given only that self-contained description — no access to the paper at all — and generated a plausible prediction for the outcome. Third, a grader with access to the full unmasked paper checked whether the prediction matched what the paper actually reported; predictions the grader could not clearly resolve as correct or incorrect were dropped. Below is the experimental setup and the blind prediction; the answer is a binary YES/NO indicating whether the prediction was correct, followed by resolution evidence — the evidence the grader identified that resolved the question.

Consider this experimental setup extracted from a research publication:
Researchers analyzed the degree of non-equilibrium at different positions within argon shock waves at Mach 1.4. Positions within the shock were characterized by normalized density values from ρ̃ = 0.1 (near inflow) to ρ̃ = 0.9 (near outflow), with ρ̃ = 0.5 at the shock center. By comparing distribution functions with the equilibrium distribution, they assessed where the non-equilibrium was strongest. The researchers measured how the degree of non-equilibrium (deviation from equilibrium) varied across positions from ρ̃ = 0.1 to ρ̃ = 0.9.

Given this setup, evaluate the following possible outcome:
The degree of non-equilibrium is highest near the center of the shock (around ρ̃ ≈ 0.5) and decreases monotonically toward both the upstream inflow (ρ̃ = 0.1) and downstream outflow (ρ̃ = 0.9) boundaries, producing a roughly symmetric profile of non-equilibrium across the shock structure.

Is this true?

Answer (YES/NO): YES